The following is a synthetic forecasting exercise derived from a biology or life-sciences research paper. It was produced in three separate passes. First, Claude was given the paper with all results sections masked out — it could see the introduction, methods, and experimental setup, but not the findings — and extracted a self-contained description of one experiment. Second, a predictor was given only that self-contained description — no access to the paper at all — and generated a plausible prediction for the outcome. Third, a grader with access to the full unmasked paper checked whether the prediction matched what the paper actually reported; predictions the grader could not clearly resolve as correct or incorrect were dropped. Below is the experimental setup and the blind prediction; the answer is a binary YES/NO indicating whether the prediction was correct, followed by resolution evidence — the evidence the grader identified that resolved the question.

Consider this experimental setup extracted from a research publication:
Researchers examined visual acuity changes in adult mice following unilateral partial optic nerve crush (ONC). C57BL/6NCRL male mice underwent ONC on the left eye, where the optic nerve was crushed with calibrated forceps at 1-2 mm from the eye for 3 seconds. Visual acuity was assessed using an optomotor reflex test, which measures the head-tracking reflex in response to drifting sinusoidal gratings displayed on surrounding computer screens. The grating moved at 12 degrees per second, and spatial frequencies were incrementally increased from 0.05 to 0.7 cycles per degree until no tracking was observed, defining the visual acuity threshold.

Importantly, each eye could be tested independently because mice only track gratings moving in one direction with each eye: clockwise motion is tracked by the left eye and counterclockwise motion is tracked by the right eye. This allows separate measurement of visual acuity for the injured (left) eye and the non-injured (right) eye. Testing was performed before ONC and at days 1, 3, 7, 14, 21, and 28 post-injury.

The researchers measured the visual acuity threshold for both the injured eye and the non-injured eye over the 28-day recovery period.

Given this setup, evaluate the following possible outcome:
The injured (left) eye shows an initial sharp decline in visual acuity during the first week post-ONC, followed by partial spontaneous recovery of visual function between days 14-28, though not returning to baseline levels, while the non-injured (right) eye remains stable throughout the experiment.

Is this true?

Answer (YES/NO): NO